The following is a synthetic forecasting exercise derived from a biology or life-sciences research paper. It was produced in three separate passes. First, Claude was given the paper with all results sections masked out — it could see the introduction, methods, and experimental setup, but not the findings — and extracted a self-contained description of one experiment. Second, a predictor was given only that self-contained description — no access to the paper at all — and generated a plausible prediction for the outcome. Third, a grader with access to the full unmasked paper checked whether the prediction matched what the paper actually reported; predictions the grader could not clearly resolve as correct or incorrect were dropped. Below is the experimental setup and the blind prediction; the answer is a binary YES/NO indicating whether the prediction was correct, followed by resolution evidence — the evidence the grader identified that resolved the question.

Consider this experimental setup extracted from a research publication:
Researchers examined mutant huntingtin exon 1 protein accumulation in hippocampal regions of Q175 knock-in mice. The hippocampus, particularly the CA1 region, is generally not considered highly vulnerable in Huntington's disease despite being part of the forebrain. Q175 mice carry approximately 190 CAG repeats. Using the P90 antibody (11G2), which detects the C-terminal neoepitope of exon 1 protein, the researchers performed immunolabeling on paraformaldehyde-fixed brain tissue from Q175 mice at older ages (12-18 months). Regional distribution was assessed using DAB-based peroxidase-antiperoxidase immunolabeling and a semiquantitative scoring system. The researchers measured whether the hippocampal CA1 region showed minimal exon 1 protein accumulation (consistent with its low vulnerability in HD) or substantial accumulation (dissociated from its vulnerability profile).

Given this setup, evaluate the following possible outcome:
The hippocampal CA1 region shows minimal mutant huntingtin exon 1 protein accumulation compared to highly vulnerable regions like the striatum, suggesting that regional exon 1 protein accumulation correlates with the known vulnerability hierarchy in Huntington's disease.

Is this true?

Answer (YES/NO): NO